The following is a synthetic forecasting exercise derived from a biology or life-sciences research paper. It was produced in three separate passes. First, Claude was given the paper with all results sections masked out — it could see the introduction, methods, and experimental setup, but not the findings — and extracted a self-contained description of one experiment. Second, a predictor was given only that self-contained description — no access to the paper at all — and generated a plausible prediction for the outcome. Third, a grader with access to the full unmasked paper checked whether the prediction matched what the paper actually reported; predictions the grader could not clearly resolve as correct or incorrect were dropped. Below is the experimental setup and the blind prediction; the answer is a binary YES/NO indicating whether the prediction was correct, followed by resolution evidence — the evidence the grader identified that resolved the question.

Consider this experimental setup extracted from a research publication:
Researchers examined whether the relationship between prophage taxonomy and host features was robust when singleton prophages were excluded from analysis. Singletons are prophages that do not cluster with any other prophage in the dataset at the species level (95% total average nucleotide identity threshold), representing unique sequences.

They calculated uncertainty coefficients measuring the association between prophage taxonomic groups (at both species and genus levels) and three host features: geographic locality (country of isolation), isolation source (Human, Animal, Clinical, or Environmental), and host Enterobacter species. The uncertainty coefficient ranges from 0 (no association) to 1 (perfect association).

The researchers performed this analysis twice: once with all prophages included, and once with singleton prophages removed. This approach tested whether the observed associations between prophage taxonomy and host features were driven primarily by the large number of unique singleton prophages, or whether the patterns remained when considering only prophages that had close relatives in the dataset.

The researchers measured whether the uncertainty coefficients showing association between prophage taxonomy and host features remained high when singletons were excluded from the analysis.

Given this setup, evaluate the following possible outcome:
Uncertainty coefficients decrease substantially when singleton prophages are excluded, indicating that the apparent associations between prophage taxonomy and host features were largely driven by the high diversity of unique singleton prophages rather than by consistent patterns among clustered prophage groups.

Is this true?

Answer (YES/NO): NO